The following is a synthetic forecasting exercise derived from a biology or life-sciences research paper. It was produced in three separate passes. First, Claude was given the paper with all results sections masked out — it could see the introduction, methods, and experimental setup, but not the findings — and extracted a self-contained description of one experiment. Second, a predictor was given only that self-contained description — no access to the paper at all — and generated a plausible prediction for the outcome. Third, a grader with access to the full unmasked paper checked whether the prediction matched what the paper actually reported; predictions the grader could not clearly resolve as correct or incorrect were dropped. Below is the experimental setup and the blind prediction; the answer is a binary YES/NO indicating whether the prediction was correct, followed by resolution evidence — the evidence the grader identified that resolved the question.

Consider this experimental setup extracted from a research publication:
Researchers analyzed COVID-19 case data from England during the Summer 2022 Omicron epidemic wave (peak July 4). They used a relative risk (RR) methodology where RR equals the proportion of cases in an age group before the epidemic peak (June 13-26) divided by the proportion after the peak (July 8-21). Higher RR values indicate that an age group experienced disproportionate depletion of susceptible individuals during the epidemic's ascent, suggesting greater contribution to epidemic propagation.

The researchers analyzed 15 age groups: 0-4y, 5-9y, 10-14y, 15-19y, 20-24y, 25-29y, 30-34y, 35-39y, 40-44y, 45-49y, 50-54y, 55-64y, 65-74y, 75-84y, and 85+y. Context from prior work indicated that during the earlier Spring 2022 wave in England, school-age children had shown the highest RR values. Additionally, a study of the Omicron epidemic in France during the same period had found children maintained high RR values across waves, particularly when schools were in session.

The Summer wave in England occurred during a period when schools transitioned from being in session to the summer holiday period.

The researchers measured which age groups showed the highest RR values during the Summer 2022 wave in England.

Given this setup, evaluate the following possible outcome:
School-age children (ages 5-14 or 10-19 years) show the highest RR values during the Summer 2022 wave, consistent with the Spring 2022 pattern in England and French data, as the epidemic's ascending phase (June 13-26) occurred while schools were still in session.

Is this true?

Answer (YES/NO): NO